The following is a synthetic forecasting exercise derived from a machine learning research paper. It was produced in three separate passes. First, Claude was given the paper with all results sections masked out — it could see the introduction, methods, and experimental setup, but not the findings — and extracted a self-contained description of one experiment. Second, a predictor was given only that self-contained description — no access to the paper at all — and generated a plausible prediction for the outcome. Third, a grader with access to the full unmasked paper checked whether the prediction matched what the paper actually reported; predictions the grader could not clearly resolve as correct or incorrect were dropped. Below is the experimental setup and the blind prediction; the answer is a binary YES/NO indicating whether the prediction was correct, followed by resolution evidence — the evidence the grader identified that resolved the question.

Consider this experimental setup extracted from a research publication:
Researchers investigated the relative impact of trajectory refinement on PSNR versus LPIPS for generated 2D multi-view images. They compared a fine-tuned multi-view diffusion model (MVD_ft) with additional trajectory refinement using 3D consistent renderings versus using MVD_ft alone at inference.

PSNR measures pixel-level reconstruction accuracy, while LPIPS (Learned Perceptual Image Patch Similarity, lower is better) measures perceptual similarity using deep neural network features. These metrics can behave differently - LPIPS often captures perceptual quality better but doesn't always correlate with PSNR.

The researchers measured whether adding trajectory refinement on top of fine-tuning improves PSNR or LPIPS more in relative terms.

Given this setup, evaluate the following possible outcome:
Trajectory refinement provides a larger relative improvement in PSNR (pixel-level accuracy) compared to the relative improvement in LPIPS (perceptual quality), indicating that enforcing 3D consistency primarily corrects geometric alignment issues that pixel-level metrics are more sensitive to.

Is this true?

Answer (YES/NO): NO